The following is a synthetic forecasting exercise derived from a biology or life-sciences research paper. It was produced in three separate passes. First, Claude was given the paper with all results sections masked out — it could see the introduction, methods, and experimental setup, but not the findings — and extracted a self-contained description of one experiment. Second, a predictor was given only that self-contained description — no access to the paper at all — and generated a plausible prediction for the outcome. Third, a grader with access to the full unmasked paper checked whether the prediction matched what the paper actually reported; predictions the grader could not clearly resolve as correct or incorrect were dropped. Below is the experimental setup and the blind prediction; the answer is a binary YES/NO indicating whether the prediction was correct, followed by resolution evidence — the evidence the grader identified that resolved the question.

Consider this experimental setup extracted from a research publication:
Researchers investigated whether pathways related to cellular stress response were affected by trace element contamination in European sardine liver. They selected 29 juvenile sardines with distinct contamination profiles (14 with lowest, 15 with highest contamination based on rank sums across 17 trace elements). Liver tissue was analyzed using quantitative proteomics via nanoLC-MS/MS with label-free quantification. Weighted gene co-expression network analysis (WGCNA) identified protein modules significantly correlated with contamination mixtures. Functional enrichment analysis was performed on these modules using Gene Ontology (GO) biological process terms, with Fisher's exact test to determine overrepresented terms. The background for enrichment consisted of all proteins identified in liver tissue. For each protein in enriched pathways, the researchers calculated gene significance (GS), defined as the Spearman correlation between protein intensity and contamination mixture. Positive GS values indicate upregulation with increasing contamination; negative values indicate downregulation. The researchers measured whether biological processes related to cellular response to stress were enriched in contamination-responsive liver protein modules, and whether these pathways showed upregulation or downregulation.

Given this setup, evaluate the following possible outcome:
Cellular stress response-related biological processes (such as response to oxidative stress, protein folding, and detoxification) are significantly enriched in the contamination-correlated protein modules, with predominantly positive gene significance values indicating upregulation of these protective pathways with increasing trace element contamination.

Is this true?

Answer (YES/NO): YES